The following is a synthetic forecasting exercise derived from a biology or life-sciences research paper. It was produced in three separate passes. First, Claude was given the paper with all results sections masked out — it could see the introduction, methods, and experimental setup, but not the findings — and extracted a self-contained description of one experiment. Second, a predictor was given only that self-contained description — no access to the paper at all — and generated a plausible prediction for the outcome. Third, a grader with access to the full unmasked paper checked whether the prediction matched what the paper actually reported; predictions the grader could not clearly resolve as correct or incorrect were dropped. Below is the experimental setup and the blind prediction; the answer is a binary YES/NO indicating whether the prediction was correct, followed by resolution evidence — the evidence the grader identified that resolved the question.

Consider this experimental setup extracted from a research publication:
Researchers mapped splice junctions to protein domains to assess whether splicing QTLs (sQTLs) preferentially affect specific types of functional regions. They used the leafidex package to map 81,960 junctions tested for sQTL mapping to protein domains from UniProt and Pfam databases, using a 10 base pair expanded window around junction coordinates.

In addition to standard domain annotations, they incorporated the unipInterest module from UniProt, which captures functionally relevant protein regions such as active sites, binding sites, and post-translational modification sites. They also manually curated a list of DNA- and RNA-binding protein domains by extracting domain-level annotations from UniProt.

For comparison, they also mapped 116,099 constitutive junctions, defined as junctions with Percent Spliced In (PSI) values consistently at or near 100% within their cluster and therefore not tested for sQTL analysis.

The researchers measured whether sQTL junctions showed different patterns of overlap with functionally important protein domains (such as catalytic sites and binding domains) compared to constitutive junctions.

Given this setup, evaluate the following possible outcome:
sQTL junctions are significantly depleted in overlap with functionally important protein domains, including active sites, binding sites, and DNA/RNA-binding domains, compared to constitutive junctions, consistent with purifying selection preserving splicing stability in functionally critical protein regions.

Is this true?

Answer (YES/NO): NO